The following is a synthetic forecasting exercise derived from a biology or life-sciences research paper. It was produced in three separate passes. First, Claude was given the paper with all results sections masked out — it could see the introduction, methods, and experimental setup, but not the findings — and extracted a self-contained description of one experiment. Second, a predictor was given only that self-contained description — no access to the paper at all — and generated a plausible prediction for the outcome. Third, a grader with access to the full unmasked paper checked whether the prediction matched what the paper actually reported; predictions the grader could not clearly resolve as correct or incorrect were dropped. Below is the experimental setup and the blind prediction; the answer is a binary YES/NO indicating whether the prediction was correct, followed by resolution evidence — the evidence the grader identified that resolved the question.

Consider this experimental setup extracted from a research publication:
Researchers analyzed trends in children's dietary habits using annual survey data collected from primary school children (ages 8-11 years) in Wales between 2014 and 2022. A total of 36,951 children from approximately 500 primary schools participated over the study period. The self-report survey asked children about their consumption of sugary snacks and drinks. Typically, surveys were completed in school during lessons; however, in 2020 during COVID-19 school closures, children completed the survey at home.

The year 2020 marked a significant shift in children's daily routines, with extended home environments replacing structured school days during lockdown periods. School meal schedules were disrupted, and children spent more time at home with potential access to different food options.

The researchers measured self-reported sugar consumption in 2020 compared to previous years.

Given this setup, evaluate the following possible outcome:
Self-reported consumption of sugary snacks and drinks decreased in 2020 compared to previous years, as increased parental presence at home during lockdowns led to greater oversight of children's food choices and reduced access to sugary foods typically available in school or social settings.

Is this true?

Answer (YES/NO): NO